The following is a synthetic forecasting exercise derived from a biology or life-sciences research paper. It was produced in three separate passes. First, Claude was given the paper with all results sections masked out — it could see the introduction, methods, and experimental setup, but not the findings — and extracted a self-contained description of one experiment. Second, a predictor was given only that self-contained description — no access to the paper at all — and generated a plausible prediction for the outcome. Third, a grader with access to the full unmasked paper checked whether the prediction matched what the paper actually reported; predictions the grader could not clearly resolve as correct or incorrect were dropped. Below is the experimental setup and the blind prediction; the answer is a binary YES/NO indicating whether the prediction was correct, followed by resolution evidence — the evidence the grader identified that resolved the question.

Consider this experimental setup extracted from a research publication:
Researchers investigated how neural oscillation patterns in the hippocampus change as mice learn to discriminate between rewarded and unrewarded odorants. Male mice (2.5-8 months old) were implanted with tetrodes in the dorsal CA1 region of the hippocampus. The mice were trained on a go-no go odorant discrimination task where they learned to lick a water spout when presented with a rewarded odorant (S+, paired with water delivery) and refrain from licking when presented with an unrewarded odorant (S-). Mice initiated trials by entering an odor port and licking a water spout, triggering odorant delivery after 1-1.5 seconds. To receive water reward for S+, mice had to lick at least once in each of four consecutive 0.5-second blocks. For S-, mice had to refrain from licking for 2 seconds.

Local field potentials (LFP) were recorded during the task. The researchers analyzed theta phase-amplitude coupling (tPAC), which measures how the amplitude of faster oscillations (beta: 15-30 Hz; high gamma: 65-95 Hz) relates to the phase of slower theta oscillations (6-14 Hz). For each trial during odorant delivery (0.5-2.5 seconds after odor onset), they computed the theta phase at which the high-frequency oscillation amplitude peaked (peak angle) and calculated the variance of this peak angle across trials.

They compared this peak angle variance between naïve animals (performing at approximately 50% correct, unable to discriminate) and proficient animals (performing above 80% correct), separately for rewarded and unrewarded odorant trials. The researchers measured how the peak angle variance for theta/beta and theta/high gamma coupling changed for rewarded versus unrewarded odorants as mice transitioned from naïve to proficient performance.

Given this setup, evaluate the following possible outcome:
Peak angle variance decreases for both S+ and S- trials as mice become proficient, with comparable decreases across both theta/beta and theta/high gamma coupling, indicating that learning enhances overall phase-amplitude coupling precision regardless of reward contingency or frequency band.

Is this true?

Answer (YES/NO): NO